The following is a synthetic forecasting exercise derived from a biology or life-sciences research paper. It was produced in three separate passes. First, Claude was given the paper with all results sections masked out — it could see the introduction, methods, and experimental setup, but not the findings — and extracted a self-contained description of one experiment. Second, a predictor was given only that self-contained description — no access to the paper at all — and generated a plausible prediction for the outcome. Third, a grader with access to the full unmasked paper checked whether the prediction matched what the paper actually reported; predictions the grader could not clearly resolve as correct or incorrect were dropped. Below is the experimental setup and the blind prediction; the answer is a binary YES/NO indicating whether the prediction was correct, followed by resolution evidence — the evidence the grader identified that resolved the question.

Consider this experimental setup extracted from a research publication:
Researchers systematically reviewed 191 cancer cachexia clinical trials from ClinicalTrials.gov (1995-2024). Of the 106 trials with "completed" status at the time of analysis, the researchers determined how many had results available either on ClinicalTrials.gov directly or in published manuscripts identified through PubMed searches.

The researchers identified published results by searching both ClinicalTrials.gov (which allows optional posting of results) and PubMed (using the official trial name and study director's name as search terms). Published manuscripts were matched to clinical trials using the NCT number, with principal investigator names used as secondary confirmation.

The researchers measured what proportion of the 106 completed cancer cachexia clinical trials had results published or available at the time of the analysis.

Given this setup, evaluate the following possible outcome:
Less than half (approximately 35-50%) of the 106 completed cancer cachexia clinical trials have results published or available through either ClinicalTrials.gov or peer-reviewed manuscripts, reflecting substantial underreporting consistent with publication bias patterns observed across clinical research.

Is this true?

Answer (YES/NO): YES